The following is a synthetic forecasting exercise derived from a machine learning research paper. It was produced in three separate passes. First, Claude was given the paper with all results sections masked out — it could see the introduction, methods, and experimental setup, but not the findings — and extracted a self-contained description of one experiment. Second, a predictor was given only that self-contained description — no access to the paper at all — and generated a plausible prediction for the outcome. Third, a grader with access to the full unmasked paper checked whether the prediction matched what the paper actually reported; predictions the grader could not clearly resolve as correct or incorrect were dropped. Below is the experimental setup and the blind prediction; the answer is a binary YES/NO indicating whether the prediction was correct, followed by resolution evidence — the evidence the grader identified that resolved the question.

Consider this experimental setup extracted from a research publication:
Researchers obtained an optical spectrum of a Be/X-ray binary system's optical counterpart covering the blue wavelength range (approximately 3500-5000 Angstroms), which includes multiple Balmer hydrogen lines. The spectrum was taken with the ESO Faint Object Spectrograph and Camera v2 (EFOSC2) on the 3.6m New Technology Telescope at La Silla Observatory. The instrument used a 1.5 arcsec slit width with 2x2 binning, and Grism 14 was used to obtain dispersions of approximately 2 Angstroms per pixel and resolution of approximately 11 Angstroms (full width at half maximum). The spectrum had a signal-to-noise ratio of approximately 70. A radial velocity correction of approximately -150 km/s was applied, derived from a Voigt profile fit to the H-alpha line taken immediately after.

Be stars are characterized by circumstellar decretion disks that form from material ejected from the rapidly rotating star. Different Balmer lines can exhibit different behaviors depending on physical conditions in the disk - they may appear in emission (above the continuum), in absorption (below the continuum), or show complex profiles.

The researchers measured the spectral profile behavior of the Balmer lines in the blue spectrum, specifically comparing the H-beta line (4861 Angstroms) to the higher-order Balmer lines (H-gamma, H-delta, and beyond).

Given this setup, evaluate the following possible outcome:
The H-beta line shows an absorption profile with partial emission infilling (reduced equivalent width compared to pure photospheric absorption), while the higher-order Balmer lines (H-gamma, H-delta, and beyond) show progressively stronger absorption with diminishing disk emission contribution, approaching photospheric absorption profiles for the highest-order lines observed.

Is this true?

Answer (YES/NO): NO